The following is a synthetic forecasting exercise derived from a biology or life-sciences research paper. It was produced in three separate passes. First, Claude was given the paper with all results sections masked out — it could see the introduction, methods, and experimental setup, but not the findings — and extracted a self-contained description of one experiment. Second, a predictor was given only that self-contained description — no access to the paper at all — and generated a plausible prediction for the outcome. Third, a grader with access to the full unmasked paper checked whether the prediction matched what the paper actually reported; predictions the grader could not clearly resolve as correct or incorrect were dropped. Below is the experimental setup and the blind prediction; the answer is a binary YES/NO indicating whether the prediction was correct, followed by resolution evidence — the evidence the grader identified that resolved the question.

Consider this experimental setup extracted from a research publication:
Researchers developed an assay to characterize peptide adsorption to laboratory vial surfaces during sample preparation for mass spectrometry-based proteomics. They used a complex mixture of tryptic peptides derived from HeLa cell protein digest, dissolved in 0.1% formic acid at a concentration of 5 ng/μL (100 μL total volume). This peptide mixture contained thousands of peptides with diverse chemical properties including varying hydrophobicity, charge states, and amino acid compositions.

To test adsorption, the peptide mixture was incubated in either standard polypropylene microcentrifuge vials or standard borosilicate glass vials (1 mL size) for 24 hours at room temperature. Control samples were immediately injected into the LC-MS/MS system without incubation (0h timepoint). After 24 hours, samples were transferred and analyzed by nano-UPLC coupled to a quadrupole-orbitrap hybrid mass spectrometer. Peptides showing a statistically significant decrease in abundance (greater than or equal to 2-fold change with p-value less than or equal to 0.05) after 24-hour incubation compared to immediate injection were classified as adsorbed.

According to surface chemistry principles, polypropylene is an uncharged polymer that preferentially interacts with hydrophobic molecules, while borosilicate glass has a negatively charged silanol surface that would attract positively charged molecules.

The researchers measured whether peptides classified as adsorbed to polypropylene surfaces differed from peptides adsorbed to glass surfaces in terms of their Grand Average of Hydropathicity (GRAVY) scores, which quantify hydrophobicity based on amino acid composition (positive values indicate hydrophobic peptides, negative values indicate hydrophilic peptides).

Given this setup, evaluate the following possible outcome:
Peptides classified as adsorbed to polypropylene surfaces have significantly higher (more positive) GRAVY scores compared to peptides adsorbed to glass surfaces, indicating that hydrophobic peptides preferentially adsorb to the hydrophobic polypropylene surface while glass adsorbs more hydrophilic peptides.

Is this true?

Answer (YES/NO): NO